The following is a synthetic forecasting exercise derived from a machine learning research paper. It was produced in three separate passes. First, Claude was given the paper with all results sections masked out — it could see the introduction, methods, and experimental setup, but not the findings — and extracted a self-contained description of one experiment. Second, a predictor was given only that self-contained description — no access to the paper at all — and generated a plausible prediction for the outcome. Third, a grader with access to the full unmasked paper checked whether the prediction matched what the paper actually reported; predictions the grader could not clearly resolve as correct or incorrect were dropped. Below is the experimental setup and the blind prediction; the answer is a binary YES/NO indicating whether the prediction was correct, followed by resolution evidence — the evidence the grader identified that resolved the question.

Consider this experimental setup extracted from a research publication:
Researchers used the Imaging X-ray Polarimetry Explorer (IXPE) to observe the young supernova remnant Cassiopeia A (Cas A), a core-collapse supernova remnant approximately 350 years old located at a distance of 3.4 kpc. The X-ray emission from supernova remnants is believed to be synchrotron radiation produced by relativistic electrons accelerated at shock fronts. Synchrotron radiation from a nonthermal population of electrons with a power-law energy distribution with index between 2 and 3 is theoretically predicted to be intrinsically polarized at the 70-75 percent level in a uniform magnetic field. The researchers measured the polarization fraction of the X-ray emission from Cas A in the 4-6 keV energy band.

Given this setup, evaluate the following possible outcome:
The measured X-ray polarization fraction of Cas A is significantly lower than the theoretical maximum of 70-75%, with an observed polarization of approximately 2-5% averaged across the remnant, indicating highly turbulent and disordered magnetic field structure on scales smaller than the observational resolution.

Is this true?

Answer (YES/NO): YES